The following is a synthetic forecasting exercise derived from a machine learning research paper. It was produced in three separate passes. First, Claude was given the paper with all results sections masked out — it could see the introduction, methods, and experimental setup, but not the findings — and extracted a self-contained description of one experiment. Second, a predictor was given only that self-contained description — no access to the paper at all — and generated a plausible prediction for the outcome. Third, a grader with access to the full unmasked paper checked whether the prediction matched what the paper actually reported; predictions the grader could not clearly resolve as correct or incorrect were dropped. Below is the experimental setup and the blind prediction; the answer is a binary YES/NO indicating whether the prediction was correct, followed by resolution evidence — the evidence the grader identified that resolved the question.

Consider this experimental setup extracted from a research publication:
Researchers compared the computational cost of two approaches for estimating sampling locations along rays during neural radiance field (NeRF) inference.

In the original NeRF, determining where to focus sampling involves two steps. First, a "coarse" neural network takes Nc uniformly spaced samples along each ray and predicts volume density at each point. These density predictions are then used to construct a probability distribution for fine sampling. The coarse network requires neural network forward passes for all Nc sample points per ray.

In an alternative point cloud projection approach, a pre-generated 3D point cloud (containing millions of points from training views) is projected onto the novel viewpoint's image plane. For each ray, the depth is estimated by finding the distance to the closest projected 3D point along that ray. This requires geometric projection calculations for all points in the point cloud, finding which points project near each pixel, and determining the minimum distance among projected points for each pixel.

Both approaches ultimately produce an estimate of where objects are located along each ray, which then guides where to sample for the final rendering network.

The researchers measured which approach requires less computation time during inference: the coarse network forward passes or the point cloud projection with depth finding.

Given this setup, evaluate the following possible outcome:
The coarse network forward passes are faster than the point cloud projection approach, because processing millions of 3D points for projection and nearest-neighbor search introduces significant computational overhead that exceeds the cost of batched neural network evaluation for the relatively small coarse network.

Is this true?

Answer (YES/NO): YES